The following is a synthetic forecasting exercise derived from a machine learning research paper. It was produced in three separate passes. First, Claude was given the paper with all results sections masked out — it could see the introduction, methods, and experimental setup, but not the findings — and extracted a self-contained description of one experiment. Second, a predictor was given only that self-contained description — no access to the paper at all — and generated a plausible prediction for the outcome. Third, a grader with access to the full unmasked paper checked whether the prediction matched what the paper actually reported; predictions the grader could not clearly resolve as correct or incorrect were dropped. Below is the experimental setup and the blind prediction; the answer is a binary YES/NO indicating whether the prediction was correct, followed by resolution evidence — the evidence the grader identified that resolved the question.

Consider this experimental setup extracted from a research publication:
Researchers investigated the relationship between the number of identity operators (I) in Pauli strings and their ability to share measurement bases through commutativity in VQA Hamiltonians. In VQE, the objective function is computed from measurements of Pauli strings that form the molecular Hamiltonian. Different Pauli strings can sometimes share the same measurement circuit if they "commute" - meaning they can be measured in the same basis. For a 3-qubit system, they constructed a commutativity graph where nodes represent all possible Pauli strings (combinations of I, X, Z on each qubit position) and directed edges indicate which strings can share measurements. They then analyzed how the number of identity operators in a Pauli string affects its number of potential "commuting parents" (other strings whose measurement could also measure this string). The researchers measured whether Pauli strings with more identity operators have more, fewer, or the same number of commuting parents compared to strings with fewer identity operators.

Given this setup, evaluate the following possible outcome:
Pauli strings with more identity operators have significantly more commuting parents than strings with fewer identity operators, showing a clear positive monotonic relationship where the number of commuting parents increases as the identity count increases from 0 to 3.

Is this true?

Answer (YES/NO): YES